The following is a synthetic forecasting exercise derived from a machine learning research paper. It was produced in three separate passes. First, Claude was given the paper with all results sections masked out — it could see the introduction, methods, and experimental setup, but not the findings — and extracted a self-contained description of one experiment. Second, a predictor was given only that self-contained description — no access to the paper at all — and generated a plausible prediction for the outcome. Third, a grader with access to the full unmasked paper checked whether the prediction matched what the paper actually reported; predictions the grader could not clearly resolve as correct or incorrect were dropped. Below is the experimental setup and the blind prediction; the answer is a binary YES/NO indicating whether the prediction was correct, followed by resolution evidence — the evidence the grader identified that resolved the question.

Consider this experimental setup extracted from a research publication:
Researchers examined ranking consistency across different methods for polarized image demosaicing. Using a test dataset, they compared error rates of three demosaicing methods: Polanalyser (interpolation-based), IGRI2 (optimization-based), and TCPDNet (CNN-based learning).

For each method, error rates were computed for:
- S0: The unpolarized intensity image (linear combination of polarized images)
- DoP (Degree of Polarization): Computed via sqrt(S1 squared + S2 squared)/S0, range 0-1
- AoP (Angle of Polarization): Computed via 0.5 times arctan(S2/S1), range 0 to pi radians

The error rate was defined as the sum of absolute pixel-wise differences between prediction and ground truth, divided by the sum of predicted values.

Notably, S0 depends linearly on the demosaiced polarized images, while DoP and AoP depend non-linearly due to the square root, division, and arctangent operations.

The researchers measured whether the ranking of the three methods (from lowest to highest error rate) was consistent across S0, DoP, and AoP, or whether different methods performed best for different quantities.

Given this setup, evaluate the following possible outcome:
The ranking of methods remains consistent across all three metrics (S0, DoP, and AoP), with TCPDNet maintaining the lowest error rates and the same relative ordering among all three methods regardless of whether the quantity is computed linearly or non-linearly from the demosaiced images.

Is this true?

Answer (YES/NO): YES